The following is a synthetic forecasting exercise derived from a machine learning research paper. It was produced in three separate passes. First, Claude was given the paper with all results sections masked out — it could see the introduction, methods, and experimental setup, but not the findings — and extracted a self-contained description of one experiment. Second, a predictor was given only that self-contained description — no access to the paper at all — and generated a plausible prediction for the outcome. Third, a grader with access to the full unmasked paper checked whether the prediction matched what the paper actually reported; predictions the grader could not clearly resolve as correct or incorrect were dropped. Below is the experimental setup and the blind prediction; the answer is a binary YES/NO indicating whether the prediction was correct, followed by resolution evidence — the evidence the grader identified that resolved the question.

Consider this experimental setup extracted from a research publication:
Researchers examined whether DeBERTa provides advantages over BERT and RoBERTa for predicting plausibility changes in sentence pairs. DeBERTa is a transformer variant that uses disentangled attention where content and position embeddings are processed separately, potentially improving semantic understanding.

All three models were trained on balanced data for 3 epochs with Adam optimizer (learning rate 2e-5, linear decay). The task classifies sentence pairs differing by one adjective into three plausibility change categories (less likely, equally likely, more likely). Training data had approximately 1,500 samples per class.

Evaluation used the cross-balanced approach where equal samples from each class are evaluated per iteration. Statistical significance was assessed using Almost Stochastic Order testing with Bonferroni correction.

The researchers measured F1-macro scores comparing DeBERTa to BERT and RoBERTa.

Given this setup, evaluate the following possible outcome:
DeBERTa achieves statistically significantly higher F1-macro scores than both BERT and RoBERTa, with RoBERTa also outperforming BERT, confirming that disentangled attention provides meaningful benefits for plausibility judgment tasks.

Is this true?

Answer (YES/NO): NO